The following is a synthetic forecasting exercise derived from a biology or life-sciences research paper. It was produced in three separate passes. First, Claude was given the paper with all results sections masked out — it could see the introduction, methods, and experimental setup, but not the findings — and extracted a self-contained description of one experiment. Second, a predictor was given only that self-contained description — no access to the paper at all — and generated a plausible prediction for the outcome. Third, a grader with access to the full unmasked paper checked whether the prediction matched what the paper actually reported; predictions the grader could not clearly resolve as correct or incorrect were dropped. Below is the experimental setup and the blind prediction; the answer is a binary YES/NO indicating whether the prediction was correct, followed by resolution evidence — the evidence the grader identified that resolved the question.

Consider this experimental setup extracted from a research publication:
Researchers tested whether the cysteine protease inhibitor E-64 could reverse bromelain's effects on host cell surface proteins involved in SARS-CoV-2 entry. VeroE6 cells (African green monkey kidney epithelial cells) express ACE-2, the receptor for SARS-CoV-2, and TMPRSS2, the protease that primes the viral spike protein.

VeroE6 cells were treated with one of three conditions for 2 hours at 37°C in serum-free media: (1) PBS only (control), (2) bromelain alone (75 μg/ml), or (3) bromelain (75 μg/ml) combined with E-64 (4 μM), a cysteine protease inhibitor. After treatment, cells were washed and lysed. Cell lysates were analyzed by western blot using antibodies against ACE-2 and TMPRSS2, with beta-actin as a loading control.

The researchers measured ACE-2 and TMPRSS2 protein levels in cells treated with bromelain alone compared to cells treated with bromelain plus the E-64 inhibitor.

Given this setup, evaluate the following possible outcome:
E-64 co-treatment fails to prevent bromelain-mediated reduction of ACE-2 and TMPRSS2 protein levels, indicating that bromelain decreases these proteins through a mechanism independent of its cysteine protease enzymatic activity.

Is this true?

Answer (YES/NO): NO